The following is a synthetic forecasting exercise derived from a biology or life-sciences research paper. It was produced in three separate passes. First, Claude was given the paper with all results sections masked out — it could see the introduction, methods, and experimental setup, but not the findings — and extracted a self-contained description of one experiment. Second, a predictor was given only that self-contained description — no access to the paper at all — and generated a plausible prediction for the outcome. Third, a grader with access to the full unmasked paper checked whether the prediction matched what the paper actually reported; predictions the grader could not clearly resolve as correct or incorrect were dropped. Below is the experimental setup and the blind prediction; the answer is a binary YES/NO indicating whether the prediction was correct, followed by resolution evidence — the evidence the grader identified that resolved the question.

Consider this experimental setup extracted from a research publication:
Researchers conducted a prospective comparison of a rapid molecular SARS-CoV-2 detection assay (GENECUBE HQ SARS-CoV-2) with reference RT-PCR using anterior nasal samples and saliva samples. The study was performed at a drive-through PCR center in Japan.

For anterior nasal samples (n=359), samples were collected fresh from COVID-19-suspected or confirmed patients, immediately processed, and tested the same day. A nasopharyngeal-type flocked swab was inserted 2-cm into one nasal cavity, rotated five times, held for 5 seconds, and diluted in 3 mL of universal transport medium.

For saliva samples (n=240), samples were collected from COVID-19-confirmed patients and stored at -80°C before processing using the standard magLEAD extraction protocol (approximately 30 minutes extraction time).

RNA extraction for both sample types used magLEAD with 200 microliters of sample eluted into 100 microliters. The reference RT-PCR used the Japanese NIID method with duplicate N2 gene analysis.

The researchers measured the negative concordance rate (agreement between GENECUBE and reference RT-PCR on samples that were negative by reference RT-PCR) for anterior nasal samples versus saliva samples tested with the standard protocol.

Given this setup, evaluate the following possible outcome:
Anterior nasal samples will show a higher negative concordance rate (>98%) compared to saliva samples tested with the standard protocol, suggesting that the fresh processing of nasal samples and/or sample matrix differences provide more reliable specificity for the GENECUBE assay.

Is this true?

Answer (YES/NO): YES